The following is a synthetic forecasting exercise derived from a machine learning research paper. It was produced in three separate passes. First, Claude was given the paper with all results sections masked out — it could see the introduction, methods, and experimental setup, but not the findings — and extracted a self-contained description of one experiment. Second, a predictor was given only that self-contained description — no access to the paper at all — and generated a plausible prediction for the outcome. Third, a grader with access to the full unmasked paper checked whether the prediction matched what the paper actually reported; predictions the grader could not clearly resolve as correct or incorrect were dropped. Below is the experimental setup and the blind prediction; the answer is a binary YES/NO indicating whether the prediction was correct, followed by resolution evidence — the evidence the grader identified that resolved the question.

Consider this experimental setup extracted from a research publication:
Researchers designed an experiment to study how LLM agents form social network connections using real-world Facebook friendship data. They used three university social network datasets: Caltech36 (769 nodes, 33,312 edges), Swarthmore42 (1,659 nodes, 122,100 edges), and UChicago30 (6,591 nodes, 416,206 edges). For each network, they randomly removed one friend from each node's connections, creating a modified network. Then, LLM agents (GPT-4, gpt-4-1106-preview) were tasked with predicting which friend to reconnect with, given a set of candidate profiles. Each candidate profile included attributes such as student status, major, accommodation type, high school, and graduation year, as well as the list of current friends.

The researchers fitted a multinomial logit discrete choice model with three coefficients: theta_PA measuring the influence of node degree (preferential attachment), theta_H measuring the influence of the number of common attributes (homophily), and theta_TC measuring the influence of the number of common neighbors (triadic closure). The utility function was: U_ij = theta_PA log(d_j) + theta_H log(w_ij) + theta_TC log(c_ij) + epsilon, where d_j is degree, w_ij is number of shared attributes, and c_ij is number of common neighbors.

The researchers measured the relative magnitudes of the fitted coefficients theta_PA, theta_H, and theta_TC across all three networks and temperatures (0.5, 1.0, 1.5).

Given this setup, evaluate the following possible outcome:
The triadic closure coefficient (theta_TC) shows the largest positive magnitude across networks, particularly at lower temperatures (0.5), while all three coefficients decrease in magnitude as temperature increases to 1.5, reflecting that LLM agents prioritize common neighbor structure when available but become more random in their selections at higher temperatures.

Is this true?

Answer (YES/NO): NO